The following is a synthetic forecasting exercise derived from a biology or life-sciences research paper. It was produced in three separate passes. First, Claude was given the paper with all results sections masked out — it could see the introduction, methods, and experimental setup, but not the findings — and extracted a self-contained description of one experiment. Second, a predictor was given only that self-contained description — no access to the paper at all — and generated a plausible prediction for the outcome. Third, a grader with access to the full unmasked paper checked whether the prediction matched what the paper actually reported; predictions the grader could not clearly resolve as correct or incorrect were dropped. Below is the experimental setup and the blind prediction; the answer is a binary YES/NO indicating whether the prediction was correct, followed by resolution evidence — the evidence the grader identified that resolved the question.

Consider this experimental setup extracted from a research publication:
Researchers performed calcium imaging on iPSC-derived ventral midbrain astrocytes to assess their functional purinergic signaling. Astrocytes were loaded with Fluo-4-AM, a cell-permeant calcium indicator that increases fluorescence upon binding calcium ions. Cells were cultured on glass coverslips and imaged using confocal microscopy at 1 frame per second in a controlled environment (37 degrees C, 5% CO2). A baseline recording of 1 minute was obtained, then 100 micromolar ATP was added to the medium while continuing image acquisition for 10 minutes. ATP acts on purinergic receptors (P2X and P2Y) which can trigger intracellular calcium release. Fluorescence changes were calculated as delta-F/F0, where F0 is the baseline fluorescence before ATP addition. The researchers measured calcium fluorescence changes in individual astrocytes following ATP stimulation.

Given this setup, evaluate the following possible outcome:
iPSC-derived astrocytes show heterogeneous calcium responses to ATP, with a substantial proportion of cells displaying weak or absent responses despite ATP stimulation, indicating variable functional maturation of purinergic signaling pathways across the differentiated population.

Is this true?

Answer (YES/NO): YES